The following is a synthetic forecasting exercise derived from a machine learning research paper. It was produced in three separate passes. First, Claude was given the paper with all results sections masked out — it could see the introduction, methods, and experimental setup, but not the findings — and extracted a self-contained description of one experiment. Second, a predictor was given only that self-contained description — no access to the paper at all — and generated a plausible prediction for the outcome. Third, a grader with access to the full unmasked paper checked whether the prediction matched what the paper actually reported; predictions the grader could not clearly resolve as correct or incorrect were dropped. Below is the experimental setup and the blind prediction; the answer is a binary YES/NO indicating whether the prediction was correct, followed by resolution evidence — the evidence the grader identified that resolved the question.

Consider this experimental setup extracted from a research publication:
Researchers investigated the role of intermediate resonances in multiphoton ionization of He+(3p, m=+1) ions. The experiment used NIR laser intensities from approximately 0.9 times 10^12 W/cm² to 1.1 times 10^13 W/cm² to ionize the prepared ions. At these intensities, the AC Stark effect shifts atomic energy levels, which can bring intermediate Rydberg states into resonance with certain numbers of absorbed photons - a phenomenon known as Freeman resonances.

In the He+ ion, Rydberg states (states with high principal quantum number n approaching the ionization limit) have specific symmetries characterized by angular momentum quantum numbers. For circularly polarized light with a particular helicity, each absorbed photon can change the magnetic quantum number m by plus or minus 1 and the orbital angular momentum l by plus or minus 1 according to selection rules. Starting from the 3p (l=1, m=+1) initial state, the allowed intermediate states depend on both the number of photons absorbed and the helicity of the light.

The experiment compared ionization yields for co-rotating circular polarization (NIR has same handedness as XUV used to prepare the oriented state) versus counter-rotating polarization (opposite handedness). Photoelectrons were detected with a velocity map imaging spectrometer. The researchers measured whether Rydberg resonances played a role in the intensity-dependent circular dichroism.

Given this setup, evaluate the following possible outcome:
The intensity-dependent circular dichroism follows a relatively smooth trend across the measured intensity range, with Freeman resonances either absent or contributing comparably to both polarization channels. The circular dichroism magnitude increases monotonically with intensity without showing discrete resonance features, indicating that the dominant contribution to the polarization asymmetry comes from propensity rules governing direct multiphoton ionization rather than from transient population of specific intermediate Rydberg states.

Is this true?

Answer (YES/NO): NO